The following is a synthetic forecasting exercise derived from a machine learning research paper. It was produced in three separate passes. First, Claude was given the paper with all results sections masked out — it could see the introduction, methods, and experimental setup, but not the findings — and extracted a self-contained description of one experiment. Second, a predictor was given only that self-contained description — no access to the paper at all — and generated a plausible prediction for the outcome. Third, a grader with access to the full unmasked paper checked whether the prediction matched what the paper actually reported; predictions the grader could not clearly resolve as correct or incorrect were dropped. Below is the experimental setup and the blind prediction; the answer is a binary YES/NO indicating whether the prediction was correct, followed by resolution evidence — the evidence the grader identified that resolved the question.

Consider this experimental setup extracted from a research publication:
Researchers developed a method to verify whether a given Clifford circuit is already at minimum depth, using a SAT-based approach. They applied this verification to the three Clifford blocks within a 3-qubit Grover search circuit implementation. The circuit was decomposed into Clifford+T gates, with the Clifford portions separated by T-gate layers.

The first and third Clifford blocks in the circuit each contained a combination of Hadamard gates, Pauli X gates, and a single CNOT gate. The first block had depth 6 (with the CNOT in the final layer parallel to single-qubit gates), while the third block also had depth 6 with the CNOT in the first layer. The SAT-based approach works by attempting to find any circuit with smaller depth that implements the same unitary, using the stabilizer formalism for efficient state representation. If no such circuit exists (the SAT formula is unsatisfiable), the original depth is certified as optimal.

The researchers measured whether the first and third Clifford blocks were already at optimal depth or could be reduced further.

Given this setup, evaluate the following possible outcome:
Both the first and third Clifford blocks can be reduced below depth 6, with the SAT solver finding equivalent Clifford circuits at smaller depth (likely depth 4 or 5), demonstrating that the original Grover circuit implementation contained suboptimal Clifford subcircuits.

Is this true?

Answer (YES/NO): NO